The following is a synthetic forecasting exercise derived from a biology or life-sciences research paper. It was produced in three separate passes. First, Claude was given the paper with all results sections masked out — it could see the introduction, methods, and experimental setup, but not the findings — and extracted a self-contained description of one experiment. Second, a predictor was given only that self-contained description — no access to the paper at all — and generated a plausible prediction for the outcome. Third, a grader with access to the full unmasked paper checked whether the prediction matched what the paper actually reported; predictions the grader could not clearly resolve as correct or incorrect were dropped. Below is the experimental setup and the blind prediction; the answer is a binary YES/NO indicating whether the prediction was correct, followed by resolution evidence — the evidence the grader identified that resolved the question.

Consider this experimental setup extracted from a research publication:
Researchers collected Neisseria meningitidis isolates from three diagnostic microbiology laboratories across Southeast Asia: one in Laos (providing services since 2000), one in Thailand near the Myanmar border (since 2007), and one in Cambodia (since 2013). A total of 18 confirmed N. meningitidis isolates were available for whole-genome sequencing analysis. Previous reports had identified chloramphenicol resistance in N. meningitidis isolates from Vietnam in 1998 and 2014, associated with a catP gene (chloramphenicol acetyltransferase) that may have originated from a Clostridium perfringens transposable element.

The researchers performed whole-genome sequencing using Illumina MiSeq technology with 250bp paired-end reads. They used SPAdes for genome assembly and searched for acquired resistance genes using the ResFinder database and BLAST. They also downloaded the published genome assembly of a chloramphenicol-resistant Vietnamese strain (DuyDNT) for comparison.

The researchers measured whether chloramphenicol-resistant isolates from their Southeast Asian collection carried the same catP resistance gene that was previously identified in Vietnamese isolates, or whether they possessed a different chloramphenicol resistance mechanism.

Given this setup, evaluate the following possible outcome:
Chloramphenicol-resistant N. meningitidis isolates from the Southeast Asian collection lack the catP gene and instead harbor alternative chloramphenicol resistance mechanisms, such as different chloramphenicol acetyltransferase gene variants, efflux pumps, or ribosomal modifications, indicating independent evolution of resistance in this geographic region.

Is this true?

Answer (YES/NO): NO